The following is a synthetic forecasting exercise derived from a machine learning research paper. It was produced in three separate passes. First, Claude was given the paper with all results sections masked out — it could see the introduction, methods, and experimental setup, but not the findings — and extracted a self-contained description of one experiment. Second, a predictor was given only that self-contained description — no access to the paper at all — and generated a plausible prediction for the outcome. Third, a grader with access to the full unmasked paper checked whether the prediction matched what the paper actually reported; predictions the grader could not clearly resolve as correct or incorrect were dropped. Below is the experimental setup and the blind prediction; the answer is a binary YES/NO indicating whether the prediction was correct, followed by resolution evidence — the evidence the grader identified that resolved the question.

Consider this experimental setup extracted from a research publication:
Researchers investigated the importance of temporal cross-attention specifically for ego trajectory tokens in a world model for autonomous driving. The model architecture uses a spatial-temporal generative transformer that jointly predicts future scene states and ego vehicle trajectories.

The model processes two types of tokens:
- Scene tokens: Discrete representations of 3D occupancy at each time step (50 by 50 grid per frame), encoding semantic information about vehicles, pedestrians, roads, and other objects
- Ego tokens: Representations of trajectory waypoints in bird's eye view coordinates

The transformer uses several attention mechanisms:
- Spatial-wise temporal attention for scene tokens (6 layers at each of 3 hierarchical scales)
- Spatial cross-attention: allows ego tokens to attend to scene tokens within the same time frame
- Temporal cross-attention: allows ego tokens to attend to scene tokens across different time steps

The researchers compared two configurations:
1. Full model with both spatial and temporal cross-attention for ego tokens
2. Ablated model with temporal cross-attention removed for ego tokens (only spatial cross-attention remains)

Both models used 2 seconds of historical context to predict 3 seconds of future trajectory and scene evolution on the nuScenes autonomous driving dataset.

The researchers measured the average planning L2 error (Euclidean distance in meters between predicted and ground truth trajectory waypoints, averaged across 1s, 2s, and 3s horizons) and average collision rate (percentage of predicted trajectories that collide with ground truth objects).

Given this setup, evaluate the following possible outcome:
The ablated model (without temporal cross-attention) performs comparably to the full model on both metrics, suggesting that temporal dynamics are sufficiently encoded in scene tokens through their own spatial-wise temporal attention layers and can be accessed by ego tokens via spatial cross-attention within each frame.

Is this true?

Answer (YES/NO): NO